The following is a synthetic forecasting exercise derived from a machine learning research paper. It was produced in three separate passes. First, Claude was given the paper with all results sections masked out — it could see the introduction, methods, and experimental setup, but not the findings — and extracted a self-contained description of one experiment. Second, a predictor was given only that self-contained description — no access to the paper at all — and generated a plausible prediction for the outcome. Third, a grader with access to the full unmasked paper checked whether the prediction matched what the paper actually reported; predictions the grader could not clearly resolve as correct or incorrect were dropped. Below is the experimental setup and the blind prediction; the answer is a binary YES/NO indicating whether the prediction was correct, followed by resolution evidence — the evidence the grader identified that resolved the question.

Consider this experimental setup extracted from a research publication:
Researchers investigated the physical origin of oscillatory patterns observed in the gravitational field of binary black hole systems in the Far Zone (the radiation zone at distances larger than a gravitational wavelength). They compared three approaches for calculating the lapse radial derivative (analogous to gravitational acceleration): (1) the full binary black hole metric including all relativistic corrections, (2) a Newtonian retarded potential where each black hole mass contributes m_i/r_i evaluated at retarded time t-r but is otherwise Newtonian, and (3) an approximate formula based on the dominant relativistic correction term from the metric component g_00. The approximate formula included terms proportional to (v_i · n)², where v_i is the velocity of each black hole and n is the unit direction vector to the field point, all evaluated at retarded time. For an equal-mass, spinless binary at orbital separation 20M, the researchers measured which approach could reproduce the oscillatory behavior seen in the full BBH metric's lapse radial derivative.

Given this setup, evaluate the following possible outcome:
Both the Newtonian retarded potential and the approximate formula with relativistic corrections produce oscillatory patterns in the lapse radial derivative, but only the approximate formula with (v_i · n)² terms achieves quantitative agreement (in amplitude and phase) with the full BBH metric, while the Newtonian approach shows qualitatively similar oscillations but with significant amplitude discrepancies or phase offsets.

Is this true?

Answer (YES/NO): NO